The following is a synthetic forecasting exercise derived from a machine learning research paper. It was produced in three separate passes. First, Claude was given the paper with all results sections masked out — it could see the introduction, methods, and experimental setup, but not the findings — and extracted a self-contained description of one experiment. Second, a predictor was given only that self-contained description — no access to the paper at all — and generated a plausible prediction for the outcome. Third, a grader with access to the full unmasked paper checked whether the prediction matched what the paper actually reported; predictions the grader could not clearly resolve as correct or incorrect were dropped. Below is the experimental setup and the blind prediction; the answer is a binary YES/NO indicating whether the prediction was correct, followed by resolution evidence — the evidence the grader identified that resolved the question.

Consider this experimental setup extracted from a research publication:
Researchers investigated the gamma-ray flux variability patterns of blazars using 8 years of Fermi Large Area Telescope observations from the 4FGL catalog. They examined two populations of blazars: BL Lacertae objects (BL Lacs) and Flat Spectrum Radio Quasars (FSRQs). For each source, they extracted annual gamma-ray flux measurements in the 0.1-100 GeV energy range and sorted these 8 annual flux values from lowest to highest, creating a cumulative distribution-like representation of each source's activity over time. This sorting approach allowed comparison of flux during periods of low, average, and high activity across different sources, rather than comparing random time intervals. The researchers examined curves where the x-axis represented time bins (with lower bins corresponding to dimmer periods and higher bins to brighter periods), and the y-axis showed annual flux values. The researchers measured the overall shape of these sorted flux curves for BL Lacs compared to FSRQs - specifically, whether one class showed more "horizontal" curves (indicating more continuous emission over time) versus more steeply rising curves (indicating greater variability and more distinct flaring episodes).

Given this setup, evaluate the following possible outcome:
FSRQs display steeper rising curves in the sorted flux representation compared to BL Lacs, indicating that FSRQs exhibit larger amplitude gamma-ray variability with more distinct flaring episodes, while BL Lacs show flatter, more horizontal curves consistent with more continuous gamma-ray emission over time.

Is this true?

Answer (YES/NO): YES